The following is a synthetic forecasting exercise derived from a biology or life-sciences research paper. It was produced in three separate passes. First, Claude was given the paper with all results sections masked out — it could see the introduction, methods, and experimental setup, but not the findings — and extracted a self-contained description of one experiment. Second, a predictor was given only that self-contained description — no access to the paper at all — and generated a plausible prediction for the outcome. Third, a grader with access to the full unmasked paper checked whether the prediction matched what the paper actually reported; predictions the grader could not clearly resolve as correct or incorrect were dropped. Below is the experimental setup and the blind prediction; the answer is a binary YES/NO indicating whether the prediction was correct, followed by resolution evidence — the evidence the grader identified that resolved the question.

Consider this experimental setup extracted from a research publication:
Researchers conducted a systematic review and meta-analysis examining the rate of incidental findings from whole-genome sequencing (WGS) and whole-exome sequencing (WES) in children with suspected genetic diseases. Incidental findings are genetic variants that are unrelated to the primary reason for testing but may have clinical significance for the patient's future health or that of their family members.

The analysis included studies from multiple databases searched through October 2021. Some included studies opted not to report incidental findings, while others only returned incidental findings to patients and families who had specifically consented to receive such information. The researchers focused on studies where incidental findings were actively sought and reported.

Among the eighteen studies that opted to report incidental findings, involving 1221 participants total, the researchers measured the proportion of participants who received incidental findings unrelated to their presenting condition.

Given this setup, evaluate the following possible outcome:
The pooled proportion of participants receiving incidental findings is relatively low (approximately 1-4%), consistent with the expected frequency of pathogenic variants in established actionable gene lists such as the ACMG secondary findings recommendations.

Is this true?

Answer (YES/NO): NO